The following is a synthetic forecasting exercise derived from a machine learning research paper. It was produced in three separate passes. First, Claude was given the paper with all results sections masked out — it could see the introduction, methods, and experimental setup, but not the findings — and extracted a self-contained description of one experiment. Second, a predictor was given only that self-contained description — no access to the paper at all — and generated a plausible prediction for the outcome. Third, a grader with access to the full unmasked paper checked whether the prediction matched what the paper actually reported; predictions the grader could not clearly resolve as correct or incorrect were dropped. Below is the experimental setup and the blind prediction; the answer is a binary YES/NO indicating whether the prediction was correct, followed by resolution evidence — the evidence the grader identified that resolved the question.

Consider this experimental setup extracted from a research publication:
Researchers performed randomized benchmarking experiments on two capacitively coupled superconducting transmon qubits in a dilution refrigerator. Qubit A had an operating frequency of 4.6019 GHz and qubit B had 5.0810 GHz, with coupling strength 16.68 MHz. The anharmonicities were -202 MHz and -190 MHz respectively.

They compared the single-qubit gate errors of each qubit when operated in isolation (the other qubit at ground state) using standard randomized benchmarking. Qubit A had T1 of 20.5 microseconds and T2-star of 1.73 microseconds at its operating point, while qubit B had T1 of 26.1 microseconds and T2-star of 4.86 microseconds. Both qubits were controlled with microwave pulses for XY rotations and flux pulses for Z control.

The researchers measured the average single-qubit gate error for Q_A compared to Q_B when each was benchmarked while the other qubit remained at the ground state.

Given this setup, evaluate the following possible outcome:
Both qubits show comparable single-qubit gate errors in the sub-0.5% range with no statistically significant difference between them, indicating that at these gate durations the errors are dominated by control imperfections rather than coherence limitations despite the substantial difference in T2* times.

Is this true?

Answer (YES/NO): NO